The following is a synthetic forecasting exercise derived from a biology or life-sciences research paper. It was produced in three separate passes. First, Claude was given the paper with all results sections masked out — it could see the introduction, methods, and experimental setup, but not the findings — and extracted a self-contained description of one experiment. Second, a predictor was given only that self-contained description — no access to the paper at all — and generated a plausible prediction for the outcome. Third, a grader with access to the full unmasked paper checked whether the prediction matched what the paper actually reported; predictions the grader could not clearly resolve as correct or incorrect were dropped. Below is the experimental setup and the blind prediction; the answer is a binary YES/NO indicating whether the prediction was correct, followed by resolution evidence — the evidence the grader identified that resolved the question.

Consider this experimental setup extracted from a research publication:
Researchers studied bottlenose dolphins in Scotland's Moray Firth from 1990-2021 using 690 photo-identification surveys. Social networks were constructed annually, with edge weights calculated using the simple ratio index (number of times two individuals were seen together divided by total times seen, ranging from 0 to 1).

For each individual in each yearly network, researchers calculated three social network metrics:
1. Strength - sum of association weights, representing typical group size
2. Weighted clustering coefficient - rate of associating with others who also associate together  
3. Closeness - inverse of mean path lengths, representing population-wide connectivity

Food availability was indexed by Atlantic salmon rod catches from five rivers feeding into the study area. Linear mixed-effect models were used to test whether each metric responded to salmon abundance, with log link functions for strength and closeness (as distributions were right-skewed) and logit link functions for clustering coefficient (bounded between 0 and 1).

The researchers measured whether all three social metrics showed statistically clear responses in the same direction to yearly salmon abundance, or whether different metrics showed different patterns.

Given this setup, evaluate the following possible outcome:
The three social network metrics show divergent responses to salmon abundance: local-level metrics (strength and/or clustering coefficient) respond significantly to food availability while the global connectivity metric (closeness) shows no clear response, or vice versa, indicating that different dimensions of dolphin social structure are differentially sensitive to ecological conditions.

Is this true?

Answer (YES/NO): YES